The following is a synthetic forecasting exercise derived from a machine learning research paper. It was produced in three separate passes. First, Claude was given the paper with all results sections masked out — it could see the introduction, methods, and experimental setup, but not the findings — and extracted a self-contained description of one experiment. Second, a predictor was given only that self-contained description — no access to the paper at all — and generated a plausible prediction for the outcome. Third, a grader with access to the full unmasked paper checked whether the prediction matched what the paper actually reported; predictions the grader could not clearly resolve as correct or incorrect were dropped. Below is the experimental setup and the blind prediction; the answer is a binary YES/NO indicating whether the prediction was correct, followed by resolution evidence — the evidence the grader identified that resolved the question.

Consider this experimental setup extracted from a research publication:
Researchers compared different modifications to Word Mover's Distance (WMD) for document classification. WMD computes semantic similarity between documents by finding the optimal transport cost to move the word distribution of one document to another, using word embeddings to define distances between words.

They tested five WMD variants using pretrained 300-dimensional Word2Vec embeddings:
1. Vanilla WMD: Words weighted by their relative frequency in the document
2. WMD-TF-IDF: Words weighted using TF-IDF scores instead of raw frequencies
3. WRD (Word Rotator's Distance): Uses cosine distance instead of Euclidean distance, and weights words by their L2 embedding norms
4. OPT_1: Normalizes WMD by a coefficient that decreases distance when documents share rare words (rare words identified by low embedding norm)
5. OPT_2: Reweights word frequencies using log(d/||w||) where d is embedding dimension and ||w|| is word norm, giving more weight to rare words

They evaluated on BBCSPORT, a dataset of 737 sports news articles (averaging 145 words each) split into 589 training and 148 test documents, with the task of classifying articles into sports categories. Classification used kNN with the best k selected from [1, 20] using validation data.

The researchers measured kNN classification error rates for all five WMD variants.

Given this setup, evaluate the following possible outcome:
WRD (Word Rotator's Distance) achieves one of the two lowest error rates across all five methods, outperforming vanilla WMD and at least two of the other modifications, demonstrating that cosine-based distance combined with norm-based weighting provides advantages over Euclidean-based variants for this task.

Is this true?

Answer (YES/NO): NO